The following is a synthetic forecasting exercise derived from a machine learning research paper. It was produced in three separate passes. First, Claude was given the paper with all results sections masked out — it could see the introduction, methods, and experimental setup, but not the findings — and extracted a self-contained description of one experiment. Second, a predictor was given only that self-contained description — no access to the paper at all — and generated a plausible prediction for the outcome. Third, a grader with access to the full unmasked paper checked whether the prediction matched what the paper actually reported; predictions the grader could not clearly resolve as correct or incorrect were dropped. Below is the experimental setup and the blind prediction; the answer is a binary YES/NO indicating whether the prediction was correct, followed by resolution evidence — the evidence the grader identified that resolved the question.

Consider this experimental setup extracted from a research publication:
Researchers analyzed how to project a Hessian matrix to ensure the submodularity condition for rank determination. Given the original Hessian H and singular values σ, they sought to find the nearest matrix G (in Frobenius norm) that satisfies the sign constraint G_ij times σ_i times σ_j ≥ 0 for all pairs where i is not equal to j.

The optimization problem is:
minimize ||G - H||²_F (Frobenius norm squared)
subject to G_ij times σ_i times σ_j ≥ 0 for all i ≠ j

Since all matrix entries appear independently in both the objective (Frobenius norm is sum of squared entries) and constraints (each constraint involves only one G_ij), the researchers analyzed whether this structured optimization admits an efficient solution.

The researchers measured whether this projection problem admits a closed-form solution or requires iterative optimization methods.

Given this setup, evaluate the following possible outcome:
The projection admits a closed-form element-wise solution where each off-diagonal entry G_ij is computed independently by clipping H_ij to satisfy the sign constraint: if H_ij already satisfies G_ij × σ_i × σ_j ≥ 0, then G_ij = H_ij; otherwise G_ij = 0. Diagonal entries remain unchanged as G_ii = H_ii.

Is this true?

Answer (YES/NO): YES